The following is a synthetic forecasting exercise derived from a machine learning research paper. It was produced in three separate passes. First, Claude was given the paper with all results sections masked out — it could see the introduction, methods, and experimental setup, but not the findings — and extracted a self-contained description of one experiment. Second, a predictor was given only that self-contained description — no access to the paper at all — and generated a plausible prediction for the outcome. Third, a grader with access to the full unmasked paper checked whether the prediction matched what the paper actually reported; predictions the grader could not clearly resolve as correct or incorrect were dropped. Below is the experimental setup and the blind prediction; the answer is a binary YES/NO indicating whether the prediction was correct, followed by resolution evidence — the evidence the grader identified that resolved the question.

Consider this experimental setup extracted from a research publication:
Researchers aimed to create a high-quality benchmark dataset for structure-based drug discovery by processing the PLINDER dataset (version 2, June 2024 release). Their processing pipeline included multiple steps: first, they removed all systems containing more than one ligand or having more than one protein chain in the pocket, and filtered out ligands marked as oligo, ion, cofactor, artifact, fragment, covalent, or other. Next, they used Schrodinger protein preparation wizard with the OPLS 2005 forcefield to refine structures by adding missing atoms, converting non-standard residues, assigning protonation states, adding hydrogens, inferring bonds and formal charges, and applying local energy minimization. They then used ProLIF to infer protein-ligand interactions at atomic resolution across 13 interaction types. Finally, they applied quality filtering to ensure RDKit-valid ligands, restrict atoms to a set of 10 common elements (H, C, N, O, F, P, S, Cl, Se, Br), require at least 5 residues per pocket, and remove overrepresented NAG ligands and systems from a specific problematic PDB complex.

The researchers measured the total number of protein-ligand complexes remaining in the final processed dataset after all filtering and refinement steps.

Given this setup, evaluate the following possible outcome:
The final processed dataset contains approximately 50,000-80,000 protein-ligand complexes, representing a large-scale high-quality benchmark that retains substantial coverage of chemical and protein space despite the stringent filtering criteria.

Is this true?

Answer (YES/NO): NO